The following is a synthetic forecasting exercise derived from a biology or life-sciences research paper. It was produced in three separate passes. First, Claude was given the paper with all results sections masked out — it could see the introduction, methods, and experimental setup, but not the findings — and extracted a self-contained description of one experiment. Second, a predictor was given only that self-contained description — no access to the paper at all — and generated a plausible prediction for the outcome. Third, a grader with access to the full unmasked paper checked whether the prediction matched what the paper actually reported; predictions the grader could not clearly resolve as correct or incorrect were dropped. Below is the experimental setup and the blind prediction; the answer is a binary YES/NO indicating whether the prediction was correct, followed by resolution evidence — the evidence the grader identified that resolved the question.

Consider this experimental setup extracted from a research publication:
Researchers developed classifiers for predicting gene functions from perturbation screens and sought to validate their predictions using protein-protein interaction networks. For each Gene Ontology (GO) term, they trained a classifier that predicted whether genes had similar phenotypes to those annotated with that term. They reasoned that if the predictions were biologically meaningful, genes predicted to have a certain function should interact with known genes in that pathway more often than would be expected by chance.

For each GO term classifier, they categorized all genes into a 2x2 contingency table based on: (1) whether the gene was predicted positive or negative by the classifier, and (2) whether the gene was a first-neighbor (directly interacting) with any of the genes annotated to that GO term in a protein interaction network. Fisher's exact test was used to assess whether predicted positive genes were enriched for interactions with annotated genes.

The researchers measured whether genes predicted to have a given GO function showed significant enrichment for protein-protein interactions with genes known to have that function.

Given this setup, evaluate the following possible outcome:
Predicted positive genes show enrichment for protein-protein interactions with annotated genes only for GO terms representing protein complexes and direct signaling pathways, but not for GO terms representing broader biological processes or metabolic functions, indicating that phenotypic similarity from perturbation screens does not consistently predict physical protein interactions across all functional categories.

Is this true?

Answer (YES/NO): NO